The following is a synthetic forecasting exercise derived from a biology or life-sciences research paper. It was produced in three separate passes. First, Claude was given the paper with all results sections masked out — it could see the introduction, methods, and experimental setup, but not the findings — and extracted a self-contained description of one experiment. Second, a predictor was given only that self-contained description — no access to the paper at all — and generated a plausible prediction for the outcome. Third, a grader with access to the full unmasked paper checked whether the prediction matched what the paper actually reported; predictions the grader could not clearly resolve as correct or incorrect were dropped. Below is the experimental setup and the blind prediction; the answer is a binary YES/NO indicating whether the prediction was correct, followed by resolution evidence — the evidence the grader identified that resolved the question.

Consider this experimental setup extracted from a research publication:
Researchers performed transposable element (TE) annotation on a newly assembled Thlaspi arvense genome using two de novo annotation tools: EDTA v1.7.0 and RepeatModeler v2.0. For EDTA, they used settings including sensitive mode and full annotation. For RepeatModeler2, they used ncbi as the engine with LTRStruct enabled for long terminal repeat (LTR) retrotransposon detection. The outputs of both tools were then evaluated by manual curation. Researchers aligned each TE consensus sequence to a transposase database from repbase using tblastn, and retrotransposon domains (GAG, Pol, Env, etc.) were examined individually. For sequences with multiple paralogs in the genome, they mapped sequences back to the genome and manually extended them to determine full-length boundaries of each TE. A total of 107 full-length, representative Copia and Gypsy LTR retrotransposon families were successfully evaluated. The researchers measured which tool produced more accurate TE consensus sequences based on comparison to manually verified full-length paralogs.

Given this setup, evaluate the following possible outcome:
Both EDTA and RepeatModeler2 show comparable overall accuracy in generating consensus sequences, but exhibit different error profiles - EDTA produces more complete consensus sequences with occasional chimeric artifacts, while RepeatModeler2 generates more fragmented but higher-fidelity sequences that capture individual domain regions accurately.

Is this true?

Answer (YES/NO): NO